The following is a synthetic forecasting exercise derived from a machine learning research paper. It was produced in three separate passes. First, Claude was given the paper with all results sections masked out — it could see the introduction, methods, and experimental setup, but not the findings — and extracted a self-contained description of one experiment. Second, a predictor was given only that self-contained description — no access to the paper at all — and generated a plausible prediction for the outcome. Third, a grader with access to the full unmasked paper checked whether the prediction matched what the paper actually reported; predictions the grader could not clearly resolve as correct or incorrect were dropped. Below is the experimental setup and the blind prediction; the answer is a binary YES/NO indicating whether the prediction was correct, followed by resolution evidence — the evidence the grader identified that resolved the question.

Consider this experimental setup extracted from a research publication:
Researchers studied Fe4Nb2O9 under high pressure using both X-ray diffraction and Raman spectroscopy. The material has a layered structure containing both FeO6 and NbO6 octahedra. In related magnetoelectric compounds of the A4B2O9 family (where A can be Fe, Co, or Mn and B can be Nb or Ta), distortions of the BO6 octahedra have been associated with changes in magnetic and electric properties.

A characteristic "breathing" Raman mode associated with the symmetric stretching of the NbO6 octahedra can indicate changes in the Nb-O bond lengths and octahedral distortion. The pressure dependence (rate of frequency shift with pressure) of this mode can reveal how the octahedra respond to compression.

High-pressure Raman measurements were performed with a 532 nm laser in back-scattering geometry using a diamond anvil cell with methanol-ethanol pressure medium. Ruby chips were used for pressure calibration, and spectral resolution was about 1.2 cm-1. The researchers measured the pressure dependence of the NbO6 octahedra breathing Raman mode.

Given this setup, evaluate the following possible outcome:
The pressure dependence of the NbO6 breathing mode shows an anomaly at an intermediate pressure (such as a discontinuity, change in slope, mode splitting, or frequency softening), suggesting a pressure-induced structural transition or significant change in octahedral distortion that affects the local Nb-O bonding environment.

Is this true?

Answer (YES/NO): YES